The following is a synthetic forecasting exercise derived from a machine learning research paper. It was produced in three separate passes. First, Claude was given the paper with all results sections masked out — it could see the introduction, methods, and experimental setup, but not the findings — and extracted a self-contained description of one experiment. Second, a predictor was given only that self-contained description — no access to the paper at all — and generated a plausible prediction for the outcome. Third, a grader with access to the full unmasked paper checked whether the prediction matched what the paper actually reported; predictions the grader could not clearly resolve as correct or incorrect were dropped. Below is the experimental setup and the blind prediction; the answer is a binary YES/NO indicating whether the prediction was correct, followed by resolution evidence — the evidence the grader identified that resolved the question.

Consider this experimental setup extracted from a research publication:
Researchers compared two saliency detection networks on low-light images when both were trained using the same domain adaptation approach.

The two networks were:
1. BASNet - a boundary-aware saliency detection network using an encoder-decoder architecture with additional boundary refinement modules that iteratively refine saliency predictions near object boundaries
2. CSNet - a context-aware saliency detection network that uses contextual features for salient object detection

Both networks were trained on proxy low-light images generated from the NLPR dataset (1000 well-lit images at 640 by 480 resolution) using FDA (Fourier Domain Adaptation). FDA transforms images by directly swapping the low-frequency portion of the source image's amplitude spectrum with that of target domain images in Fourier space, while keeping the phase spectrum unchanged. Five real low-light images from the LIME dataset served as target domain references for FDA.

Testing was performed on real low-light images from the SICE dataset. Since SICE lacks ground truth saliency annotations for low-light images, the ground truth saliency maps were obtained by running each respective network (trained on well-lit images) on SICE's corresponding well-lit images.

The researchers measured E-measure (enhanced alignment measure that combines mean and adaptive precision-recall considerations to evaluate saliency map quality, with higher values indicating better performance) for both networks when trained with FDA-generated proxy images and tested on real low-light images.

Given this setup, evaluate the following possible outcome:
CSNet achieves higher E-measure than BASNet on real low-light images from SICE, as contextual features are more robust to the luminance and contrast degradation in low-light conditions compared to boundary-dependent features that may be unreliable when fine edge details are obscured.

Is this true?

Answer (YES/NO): NO